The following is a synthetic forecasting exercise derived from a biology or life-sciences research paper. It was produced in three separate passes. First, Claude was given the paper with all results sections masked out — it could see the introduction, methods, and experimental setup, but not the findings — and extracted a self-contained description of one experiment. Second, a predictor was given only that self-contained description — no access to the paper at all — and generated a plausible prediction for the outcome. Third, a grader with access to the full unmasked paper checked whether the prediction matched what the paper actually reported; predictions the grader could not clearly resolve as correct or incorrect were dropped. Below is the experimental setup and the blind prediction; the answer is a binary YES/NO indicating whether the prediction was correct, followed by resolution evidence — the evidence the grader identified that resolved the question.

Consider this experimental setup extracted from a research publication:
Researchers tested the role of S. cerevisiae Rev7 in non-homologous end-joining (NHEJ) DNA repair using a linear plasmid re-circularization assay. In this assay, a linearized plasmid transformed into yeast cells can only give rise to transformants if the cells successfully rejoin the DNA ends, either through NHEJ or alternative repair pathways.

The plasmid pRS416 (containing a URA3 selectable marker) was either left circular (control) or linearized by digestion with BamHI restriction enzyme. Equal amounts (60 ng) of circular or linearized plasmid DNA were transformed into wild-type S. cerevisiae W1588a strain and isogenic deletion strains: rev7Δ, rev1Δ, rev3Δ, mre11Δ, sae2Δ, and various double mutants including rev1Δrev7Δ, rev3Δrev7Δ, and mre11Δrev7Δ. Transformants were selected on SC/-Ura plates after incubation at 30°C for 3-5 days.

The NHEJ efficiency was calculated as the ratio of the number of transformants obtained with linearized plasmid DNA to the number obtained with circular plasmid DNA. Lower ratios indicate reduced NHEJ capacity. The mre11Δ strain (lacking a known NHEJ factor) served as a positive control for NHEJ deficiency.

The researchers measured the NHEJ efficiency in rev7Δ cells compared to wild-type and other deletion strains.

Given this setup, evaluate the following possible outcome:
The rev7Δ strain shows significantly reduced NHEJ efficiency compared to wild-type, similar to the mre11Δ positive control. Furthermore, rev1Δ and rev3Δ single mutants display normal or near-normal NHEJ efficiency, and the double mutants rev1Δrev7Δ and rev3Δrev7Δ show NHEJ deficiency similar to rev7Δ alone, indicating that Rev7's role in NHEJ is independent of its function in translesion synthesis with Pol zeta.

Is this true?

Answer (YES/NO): NO